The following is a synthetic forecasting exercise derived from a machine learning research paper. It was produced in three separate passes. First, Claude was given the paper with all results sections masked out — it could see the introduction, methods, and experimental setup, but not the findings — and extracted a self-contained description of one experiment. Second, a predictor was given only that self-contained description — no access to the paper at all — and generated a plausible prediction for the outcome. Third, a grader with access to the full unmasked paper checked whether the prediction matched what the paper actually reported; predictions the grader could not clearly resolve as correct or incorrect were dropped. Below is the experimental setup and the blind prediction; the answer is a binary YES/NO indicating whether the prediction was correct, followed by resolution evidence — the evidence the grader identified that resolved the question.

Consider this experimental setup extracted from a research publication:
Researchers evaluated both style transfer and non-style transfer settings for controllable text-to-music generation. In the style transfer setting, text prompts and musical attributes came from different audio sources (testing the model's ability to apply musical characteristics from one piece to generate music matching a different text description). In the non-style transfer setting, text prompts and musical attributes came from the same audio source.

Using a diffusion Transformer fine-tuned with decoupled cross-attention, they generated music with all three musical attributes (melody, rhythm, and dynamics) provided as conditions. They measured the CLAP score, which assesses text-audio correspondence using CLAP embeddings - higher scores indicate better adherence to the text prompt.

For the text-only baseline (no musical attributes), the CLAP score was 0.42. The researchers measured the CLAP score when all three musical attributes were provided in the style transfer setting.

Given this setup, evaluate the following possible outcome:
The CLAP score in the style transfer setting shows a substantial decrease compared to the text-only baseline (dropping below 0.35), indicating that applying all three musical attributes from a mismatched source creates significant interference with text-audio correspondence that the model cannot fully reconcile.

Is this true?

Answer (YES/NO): YES